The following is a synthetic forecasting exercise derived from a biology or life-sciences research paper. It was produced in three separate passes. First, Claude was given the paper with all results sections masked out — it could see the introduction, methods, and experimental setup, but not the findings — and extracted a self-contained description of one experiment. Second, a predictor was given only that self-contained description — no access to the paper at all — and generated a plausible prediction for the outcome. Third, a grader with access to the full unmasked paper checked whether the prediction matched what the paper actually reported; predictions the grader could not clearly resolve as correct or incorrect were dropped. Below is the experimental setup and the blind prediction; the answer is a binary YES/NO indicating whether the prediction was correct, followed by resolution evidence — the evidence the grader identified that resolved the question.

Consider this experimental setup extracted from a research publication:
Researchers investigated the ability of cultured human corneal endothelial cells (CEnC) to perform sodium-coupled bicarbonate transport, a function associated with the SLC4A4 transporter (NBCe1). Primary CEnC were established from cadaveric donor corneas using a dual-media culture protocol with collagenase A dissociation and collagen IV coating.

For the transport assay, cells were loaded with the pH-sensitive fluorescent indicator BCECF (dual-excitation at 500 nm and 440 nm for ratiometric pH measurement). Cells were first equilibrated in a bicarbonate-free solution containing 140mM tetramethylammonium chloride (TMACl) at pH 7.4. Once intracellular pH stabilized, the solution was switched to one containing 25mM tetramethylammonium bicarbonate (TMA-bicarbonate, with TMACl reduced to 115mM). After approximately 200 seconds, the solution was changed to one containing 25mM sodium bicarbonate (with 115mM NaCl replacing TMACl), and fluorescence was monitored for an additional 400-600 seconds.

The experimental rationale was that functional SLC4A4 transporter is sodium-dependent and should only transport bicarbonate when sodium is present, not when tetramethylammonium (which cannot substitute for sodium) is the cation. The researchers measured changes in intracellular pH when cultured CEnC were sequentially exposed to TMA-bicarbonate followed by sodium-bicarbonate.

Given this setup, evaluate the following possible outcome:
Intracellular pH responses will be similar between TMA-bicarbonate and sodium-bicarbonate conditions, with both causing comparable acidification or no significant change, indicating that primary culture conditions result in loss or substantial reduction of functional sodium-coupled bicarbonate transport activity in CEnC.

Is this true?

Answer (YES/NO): NO